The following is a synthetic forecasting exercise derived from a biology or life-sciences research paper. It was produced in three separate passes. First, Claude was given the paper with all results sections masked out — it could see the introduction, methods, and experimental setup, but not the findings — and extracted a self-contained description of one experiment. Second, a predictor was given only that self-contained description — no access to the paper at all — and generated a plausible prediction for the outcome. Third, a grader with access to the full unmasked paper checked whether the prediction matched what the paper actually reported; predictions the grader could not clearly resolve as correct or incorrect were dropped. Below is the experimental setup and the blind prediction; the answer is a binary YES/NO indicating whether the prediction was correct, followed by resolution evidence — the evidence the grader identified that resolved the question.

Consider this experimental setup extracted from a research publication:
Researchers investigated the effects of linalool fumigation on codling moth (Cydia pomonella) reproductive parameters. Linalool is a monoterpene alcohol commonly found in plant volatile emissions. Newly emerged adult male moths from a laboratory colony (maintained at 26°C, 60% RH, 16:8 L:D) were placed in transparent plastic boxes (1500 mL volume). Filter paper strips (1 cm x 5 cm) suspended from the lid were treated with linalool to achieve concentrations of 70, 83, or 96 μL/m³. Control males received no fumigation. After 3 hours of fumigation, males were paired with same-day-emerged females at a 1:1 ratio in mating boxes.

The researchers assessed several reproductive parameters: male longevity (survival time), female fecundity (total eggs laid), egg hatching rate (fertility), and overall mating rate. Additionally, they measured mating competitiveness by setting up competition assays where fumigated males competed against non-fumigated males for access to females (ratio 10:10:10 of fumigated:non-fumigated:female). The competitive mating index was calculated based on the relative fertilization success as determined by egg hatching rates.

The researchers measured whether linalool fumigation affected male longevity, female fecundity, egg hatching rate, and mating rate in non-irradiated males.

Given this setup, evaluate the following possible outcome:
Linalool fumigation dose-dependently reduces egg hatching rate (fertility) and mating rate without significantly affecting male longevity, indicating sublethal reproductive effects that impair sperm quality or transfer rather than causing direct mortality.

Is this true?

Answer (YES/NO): NO